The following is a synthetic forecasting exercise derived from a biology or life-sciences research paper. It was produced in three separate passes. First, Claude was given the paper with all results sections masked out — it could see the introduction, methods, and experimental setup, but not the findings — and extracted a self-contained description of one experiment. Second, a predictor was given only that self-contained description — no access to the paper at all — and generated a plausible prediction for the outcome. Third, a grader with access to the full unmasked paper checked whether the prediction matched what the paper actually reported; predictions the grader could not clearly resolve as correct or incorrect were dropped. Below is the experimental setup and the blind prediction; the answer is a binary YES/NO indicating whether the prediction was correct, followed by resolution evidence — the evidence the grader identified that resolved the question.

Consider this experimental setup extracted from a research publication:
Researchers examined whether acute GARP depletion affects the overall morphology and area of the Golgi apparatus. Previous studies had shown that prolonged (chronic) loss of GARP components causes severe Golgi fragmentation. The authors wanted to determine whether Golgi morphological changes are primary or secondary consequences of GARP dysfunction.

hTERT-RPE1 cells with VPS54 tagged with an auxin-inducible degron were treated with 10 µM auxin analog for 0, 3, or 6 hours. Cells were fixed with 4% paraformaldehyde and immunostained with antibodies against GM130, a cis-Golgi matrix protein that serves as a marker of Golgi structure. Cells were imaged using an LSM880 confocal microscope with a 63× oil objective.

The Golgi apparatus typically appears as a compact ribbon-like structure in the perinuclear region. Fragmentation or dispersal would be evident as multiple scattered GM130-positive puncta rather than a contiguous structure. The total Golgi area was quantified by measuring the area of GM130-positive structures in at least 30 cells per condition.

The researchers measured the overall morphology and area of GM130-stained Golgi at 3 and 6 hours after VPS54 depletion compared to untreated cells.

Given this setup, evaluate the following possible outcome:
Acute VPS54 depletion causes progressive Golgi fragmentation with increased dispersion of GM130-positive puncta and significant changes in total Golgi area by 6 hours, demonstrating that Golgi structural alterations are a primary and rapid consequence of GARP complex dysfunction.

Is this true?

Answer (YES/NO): NO